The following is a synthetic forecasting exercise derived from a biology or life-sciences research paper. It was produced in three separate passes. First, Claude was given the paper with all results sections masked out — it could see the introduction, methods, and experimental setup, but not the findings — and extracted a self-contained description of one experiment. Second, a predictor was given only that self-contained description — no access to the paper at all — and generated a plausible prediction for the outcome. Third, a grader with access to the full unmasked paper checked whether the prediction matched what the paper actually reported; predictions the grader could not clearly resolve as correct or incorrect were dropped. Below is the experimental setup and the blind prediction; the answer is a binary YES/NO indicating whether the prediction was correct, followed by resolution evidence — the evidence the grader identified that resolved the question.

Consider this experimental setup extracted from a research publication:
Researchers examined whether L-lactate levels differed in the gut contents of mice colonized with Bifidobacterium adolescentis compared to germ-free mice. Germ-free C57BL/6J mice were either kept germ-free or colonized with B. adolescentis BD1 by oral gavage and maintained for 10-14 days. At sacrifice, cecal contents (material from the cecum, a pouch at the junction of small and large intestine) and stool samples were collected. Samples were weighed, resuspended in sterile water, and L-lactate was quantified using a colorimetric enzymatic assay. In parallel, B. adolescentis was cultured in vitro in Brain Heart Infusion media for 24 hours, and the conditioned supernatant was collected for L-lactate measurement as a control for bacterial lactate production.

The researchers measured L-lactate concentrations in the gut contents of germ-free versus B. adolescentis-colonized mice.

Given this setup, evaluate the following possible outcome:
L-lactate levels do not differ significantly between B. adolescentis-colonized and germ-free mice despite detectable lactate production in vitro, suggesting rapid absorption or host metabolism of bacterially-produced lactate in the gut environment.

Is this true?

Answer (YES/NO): NO